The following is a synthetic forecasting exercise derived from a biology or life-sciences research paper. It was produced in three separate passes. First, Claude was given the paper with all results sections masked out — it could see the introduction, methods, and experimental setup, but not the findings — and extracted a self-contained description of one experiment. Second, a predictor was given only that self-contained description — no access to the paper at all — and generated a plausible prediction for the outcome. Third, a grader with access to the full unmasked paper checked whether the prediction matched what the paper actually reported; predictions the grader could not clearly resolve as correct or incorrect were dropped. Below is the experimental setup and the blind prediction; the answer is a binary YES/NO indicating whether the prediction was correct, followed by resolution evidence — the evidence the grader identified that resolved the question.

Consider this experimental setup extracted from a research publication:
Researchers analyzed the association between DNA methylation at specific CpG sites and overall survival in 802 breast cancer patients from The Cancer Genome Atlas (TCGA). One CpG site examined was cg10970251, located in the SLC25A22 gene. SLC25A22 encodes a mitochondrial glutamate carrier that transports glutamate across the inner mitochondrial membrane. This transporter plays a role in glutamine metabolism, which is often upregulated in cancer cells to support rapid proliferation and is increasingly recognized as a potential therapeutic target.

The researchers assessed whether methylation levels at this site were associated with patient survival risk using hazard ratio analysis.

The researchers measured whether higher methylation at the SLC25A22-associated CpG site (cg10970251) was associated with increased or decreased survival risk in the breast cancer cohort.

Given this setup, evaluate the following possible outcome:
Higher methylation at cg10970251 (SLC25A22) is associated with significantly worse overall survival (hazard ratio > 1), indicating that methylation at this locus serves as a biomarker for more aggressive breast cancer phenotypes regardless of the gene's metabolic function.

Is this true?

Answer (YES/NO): YES